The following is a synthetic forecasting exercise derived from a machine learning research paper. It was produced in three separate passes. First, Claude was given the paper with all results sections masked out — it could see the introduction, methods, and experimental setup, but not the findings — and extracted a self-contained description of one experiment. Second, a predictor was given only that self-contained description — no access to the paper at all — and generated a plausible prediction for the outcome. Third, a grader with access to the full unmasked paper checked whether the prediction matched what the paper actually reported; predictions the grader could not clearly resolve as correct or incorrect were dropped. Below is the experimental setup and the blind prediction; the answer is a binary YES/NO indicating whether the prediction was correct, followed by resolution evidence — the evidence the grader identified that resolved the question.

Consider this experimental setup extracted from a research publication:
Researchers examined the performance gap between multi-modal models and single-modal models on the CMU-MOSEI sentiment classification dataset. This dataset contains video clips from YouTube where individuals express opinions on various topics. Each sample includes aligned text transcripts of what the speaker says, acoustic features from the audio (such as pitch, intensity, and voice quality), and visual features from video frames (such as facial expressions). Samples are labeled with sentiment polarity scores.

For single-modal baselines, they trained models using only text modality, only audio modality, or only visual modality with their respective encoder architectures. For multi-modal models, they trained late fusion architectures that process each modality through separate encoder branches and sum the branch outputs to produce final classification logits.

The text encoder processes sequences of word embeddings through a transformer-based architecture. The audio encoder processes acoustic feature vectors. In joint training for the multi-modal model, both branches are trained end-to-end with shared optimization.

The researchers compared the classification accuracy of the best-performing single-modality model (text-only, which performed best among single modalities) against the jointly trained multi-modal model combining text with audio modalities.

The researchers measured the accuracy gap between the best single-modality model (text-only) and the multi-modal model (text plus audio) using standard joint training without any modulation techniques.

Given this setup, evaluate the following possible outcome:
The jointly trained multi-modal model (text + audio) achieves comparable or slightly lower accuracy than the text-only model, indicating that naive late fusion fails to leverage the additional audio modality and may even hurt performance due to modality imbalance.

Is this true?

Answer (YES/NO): NO